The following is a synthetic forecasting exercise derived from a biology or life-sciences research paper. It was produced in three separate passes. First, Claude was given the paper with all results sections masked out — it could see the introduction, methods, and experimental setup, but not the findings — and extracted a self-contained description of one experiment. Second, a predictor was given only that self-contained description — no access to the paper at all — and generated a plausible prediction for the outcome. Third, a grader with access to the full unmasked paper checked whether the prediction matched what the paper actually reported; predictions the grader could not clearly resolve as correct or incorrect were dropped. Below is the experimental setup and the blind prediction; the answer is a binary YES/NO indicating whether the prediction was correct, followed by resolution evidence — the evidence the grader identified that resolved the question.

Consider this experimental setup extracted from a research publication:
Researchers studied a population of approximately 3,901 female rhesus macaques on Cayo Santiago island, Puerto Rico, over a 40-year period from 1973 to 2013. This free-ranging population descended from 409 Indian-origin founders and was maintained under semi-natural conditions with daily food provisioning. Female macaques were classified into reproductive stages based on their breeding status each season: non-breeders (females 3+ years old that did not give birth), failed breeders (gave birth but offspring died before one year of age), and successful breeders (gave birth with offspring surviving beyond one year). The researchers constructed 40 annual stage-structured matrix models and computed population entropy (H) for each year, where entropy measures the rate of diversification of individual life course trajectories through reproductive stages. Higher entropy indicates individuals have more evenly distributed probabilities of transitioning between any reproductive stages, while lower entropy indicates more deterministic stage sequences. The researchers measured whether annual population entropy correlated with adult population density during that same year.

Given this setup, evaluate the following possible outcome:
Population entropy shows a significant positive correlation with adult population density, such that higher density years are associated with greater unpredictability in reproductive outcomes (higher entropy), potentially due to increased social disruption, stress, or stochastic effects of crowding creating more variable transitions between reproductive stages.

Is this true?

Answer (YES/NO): NO